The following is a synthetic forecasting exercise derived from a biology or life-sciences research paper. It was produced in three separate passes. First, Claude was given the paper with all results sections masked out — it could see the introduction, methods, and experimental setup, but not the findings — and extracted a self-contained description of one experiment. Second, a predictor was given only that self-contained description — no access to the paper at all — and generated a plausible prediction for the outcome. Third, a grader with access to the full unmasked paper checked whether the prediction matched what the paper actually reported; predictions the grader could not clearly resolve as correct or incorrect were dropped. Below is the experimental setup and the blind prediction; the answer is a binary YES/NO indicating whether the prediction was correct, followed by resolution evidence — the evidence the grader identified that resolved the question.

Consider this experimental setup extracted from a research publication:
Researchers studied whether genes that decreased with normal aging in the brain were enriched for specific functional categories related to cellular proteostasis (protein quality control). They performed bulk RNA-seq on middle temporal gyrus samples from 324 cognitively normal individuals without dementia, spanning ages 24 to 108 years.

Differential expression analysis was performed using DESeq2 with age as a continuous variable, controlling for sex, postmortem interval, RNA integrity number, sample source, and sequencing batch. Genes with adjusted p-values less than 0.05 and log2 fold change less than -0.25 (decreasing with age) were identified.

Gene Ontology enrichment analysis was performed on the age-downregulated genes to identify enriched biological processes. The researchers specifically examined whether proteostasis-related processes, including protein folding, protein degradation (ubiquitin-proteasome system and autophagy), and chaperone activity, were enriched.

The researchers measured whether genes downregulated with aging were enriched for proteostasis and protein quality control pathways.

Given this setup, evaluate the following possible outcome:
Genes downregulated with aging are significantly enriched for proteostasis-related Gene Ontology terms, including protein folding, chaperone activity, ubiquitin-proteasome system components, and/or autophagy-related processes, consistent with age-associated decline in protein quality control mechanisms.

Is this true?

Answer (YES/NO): YES